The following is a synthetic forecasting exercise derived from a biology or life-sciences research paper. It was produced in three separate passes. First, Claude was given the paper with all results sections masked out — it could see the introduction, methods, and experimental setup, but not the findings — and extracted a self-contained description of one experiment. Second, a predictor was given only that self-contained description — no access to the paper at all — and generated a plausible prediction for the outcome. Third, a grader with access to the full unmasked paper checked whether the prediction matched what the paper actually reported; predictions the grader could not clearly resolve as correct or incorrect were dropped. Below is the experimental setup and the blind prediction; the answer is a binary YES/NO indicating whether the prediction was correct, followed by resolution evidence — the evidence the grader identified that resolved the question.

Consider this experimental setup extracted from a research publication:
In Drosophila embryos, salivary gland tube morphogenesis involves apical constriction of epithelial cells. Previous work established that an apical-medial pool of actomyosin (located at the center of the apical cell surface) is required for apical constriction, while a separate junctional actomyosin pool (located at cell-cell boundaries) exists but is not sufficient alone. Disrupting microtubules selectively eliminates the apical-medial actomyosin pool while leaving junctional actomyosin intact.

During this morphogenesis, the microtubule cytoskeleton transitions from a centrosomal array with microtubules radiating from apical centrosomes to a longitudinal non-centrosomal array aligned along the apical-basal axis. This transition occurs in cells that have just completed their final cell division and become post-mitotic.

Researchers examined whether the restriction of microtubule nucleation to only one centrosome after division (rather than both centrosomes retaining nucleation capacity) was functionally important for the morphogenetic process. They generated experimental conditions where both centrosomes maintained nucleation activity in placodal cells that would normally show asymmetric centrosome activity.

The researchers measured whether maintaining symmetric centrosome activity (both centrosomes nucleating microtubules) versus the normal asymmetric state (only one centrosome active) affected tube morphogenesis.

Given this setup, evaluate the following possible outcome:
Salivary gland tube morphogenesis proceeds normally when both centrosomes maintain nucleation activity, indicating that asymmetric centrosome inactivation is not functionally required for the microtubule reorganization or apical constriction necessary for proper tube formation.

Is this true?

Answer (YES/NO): NO